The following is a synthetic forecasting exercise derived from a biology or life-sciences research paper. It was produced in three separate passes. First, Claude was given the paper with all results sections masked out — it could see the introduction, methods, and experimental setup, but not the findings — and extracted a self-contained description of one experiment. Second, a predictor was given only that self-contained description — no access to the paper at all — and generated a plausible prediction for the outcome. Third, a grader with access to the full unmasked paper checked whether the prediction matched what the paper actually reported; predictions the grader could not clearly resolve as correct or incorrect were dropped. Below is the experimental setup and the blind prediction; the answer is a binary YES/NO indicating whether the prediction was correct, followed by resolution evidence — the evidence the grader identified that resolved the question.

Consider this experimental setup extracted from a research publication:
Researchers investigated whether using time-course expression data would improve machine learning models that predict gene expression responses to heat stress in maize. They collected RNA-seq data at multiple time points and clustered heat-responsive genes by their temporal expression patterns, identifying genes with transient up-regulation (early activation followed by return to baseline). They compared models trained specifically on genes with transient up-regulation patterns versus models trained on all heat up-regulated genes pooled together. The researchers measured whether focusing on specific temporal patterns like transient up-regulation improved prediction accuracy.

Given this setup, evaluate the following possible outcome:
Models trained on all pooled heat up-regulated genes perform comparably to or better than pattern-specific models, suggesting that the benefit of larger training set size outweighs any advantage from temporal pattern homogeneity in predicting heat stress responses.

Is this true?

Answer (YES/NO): NO